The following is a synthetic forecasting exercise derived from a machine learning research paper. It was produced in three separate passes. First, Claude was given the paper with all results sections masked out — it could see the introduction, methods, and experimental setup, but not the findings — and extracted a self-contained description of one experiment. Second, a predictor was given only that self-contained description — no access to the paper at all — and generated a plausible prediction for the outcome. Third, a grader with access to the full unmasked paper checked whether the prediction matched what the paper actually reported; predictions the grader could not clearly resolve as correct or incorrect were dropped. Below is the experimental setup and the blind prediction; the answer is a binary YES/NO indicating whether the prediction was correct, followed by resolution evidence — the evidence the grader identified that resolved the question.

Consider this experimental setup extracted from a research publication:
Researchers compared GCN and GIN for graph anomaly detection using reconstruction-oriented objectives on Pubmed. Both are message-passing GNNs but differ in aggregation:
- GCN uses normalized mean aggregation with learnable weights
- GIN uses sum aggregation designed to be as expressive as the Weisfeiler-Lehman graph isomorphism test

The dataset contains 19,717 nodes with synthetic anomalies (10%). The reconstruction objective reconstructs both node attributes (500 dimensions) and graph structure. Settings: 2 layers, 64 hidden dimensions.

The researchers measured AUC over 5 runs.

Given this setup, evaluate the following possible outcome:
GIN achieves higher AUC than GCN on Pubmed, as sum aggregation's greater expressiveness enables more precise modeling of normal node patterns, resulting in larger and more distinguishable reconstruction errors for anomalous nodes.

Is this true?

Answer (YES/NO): YES